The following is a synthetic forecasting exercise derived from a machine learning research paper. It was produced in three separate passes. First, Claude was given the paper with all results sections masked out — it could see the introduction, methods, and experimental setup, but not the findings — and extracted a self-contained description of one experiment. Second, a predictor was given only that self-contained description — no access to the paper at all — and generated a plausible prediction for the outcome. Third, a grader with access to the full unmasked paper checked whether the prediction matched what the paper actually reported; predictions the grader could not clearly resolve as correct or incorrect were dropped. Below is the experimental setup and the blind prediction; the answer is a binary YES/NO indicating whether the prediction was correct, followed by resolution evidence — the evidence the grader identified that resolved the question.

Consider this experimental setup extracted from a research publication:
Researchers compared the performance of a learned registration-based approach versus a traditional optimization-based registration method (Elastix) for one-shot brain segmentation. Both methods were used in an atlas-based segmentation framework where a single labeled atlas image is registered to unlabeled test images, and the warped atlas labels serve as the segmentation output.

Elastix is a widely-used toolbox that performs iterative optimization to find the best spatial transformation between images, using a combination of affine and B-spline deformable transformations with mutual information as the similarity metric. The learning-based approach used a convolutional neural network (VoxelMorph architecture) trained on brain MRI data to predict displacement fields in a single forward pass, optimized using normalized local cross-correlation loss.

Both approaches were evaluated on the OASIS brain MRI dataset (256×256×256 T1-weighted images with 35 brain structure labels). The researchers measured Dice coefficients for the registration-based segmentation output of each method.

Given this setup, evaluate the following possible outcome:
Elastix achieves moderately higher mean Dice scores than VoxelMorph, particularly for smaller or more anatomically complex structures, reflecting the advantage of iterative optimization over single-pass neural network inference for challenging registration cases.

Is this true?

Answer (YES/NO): NO